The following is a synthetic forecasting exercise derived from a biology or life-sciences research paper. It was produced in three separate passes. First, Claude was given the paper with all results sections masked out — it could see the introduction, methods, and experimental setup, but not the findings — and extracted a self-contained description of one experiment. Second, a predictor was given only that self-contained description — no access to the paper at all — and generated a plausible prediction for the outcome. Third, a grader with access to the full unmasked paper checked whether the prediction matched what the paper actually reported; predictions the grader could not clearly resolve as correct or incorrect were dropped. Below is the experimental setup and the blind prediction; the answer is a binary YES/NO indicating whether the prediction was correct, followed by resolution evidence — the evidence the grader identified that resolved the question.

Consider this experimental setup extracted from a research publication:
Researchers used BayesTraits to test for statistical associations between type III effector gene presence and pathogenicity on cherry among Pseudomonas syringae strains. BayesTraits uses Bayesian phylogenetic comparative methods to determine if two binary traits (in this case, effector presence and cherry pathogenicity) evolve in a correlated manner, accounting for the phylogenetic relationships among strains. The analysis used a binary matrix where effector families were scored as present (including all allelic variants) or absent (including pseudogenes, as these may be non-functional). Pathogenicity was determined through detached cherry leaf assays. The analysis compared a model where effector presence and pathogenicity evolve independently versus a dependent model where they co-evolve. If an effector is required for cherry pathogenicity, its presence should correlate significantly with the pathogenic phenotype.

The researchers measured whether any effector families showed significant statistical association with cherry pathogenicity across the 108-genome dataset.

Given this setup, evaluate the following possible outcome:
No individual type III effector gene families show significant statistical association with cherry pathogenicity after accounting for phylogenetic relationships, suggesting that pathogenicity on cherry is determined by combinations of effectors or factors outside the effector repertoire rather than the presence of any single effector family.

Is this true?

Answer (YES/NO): NO